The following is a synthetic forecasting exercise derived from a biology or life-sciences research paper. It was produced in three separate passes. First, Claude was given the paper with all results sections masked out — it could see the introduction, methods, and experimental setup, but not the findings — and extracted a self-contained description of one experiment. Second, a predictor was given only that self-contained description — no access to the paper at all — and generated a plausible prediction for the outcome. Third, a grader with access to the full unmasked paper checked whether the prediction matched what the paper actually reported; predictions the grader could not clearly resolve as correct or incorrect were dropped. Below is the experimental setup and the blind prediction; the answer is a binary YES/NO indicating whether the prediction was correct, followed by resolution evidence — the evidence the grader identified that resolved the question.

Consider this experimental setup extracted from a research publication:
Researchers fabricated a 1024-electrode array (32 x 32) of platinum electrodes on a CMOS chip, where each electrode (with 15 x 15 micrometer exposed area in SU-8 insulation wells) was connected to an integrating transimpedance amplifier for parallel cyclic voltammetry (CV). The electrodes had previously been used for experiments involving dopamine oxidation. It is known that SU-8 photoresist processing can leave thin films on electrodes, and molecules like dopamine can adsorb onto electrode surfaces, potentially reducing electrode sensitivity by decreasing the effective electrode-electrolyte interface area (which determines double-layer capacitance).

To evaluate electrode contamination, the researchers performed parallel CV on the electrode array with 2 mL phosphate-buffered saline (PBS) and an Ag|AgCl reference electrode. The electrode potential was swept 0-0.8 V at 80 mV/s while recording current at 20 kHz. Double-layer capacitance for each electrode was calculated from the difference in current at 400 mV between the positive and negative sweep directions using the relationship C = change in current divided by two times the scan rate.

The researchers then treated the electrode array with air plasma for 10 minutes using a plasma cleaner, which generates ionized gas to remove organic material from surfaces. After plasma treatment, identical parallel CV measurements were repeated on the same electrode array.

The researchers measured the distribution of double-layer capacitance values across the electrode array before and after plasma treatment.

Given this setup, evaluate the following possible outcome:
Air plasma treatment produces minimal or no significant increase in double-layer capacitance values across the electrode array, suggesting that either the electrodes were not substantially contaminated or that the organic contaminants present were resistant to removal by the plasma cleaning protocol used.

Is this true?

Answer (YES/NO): NO